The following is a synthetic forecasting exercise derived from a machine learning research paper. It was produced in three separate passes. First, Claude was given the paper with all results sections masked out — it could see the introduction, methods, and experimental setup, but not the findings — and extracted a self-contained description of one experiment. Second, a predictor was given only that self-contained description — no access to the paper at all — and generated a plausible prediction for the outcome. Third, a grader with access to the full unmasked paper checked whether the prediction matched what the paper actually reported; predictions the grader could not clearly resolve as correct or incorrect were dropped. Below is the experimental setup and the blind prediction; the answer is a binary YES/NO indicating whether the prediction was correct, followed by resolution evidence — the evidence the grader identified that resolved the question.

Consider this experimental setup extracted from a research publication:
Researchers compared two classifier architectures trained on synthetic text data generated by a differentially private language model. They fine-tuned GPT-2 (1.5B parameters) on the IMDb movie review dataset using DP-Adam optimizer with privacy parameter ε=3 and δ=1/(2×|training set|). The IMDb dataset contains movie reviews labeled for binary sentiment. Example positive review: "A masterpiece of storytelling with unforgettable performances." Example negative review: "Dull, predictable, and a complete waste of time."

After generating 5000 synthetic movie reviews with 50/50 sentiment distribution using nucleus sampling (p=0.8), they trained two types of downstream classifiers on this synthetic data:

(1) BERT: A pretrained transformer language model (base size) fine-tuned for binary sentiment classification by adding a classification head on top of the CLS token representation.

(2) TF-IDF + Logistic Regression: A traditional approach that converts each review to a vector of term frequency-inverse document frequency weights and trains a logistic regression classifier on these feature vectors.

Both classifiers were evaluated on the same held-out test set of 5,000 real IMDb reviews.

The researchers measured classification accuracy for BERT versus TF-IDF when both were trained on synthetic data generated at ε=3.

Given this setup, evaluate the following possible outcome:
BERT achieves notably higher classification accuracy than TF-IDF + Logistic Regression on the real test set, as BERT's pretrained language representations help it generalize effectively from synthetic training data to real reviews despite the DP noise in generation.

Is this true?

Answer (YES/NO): YES